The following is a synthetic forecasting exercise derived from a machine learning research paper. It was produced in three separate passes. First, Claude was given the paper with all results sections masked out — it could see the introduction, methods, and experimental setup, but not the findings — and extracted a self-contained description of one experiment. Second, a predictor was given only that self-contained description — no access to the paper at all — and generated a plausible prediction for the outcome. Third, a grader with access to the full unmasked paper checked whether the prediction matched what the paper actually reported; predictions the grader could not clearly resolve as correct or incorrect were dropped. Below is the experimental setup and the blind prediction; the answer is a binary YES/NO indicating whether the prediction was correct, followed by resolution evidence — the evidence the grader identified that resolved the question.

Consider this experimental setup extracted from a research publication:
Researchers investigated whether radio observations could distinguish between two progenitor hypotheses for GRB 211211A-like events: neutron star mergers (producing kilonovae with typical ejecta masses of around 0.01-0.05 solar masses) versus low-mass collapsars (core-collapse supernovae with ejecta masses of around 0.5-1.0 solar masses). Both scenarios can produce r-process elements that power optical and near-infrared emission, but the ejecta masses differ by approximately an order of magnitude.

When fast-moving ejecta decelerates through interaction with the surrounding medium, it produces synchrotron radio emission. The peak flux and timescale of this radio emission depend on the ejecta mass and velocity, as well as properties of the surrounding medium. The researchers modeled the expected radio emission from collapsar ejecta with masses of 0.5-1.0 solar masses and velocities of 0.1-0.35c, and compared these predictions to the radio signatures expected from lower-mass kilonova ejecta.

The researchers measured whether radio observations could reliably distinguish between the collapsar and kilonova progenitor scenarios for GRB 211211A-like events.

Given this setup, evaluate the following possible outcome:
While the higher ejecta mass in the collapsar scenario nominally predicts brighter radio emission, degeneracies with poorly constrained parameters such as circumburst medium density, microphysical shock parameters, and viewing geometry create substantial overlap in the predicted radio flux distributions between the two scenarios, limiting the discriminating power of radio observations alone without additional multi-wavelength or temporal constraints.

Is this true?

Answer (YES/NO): NO